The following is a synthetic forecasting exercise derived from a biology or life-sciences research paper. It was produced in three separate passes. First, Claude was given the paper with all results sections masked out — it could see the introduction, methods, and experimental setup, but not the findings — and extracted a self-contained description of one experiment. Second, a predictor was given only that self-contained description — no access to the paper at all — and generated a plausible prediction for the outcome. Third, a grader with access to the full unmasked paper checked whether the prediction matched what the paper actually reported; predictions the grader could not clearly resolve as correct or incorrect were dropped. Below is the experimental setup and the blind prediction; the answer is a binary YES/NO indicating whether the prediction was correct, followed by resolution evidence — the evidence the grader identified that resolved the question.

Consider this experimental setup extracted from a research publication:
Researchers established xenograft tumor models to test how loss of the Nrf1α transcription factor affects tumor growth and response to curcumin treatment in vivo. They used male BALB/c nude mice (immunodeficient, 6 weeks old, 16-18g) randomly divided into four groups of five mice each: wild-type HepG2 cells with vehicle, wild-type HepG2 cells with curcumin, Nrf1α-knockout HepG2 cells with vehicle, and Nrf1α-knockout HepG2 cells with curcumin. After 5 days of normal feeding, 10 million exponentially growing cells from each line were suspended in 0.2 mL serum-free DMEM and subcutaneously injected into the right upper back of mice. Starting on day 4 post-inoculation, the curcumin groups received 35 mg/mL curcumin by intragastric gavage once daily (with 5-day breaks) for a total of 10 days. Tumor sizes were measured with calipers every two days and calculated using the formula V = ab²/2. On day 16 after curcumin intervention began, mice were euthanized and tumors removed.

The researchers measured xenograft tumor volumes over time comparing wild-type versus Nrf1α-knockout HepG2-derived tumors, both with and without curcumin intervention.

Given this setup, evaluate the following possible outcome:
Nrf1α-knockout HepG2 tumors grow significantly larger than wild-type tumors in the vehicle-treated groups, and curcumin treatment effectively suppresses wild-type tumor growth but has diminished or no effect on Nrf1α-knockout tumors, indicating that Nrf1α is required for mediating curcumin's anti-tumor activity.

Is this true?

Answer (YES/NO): NO